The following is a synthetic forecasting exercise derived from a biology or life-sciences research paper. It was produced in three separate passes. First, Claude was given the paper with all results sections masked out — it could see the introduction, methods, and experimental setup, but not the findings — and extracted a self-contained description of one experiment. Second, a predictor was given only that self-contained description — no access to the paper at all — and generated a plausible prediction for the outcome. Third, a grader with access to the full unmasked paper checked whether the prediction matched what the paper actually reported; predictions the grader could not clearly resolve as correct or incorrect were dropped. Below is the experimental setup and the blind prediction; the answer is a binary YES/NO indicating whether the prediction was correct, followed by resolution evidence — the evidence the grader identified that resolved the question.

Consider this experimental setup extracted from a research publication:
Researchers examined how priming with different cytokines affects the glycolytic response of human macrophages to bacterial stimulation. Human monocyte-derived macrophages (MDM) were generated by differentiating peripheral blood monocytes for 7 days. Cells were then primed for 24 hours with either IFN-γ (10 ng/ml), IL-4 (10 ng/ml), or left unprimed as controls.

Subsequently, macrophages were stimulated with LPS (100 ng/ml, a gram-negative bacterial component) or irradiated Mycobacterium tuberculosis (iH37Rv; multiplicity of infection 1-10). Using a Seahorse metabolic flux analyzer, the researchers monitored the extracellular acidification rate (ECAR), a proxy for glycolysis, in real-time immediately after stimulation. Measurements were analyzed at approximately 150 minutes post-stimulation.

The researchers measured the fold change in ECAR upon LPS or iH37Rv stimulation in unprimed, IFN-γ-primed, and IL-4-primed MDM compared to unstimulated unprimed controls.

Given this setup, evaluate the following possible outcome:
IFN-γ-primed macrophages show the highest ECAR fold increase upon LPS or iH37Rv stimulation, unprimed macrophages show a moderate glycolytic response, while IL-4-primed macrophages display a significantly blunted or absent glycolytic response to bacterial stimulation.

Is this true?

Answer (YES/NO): YES